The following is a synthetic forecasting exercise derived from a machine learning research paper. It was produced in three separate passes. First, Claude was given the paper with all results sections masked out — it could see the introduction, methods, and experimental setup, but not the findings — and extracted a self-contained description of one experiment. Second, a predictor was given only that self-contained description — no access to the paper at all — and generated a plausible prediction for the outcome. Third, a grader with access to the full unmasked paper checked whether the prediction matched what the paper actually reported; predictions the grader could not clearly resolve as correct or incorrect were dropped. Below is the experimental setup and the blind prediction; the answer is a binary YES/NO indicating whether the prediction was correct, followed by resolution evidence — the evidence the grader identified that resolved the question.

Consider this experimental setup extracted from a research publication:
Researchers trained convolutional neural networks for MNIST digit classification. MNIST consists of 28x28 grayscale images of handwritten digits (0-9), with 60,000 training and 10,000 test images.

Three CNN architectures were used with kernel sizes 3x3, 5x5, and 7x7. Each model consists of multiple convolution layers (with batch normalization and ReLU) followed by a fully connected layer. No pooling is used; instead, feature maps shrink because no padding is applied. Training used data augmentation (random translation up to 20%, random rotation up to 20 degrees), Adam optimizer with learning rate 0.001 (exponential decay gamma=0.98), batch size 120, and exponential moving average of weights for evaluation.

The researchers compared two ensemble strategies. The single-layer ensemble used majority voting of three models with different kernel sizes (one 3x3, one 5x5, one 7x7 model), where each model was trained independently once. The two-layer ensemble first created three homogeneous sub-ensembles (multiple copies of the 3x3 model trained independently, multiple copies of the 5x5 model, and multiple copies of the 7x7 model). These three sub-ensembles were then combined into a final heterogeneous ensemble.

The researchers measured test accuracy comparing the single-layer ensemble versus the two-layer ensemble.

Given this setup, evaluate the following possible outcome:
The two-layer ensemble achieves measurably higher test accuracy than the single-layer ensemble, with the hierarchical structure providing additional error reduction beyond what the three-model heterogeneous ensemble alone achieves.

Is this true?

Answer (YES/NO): YES